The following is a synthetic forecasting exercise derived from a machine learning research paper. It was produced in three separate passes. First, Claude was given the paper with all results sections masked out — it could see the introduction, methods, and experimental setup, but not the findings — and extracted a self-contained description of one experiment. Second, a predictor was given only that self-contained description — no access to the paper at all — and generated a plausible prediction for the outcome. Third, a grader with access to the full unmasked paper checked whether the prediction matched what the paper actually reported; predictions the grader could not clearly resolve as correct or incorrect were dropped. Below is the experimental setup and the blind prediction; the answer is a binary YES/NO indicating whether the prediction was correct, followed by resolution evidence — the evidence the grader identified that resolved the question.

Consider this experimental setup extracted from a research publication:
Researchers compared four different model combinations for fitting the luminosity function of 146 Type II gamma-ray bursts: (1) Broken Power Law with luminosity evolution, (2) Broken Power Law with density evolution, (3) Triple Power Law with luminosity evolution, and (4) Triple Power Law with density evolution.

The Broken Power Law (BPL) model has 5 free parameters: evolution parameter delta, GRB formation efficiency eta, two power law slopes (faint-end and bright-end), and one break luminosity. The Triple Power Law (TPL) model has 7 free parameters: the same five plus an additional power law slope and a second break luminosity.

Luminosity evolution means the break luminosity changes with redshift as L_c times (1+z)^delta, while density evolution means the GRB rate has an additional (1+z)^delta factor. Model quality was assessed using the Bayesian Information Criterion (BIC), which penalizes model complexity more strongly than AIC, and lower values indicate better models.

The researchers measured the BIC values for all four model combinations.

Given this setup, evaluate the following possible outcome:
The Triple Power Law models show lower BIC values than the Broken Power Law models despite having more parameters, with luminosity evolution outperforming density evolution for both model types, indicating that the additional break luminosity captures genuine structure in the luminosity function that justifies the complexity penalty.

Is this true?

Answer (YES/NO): NO